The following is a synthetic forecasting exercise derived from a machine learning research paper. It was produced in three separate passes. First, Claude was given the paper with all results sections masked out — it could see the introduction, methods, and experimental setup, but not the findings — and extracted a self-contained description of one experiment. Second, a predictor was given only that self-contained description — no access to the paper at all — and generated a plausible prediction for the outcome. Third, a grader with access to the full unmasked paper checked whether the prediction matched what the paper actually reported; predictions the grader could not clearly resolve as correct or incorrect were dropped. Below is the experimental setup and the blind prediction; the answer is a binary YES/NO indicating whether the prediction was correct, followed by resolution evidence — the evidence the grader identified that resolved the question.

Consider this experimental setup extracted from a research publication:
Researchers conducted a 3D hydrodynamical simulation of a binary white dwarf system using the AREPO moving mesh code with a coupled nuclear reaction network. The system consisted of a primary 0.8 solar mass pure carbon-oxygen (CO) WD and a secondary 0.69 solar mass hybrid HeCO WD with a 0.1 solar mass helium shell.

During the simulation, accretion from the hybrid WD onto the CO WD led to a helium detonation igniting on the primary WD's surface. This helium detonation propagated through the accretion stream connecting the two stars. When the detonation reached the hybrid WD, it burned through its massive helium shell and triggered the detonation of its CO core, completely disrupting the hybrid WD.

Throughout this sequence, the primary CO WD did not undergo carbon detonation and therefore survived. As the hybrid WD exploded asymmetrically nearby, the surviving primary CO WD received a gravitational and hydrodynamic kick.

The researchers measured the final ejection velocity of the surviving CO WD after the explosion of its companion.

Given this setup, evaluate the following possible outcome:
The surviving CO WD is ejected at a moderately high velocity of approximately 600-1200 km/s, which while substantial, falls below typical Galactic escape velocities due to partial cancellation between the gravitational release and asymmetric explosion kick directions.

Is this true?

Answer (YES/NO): NO